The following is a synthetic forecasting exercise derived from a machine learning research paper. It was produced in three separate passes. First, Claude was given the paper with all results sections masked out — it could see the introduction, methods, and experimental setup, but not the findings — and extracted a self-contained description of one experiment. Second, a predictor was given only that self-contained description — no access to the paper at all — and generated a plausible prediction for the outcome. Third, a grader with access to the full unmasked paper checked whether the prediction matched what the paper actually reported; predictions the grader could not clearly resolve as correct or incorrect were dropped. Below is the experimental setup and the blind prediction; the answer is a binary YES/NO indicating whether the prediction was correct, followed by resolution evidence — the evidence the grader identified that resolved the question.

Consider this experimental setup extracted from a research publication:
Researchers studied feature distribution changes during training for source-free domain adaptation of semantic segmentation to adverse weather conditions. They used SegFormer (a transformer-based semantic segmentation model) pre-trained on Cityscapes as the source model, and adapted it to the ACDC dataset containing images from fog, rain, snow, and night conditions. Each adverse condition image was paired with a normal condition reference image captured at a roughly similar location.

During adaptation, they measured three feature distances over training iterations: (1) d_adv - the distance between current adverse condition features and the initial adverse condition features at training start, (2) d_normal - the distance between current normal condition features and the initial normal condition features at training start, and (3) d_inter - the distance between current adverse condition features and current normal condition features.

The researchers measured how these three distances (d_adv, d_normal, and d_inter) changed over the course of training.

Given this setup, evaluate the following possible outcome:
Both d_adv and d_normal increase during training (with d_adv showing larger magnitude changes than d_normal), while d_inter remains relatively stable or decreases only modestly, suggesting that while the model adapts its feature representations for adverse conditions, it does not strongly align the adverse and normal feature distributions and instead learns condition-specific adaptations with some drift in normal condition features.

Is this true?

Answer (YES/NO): NO